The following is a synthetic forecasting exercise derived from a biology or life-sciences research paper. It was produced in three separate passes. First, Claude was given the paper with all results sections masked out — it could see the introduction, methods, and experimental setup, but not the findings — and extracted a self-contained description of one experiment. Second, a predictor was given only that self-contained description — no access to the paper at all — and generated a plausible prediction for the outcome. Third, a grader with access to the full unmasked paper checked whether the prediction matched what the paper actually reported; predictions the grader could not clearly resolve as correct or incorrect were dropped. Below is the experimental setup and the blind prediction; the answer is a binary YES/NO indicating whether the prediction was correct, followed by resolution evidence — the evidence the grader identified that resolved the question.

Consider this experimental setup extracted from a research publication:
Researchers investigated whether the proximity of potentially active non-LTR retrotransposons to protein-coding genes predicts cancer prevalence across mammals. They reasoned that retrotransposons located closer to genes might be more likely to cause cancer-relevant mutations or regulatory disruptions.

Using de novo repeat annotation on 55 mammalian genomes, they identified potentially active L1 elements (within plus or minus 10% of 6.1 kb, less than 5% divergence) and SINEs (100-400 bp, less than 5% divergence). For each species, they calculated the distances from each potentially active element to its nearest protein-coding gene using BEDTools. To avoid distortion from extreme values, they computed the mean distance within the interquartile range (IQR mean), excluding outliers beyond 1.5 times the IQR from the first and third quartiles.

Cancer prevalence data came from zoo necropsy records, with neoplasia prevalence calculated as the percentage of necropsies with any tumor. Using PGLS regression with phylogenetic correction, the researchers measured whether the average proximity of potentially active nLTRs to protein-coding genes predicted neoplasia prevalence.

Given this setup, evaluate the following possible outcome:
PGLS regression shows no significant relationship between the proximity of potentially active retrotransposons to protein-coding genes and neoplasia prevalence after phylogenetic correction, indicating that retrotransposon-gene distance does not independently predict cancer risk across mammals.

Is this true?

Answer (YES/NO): NO